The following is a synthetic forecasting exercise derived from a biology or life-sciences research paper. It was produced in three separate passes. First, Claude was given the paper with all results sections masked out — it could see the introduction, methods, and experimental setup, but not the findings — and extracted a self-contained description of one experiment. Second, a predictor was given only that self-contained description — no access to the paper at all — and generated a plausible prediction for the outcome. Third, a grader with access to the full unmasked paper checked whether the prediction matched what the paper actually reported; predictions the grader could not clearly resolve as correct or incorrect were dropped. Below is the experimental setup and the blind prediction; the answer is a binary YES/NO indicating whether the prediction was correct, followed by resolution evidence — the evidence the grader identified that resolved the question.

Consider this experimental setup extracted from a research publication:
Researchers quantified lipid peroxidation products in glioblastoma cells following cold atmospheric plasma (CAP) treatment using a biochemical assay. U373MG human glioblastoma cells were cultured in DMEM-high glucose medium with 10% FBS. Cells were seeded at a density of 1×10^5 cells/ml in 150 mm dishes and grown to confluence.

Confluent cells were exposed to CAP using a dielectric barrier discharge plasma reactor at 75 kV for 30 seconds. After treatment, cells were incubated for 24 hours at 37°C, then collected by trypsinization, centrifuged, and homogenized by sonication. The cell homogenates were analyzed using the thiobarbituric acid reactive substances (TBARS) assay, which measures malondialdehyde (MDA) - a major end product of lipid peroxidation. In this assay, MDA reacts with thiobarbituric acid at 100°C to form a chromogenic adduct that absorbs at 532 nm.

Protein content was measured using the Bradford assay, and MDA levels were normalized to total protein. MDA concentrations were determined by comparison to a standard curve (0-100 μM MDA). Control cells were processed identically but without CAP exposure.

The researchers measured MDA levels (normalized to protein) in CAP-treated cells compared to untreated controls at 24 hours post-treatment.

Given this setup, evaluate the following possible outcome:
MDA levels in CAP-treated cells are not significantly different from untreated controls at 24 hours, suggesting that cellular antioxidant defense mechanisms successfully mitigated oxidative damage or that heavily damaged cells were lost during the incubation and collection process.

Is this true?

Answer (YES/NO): NO